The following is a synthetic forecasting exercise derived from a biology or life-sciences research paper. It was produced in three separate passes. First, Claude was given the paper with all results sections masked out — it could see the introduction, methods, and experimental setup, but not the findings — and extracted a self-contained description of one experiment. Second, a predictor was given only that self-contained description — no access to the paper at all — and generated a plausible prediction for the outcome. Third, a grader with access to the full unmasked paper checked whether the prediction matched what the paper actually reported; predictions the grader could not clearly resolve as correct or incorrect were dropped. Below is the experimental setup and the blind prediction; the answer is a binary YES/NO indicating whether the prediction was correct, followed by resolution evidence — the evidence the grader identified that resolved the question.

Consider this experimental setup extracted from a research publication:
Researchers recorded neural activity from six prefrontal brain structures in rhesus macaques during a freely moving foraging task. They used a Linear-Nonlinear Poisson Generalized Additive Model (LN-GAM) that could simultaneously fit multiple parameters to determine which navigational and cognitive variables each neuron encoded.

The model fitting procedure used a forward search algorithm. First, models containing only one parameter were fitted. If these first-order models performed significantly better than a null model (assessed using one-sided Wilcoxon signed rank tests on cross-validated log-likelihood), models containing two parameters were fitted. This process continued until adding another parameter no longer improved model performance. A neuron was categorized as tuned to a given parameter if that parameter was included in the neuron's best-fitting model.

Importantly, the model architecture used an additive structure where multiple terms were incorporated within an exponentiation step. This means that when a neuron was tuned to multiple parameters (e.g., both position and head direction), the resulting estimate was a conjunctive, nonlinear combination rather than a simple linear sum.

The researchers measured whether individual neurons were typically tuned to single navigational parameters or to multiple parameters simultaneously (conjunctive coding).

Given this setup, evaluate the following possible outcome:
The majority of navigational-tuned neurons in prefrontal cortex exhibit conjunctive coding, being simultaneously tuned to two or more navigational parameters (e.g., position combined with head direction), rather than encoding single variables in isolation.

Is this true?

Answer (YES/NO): NO